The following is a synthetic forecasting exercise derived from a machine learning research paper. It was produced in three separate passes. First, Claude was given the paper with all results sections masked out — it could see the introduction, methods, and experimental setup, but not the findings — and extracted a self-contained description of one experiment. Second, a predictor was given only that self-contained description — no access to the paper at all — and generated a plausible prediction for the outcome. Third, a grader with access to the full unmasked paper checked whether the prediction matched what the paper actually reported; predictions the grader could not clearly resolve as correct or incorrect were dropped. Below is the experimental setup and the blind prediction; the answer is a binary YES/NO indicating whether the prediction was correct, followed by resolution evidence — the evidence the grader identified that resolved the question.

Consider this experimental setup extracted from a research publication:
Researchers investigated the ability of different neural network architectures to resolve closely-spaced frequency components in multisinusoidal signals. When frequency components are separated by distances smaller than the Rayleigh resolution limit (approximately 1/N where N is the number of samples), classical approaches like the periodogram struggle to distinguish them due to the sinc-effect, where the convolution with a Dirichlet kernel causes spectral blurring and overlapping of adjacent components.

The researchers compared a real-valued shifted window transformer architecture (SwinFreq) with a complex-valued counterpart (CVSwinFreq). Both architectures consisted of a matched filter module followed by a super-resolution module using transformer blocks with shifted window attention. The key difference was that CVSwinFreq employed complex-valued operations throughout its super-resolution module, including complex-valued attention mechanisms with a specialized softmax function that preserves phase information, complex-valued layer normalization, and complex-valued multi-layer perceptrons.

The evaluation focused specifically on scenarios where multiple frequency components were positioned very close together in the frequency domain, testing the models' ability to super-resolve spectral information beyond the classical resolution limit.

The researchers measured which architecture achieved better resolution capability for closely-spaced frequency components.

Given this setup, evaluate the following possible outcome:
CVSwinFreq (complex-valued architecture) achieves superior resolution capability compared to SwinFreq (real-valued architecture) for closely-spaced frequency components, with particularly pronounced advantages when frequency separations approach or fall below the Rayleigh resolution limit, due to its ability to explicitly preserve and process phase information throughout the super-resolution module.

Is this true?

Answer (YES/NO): YES